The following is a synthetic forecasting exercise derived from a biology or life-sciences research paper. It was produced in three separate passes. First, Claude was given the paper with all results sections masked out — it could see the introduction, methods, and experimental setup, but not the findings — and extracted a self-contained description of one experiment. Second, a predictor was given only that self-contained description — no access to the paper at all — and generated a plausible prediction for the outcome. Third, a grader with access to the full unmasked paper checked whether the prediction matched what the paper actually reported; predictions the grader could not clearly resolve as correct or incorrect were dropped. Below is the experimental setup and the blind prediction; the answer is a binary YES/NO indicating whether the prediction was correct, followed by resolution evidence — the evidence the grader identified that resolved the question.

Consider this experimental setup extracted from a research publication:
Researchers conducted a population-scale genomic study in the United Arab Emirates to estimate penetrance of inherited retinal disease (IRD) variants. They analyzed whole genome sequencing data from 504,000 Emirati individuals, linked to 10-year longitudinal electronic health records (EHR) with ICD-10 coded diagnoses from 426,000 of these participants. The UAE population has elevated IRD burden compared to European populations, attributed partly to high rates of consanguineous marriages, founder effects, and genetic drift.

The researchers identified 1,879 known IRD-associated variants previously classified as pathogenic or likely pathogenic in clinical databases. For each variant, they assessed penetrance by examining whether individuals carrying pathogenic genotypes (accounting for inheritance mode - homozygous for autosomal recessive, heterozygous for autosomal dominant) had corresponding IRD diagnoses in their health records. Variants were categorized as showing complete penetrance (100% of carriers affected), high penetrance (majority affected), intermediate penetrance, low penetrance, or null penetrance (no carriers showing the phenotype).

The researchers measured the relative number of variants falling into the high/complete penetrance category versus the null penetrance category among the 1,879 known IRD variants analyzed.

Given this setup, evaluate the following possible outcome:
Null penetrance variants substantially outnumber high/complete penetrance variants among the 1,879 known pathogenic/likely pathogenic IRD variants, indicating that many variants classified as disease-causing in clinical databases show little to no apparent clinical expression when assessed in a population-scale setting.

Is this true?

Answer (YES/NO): NO